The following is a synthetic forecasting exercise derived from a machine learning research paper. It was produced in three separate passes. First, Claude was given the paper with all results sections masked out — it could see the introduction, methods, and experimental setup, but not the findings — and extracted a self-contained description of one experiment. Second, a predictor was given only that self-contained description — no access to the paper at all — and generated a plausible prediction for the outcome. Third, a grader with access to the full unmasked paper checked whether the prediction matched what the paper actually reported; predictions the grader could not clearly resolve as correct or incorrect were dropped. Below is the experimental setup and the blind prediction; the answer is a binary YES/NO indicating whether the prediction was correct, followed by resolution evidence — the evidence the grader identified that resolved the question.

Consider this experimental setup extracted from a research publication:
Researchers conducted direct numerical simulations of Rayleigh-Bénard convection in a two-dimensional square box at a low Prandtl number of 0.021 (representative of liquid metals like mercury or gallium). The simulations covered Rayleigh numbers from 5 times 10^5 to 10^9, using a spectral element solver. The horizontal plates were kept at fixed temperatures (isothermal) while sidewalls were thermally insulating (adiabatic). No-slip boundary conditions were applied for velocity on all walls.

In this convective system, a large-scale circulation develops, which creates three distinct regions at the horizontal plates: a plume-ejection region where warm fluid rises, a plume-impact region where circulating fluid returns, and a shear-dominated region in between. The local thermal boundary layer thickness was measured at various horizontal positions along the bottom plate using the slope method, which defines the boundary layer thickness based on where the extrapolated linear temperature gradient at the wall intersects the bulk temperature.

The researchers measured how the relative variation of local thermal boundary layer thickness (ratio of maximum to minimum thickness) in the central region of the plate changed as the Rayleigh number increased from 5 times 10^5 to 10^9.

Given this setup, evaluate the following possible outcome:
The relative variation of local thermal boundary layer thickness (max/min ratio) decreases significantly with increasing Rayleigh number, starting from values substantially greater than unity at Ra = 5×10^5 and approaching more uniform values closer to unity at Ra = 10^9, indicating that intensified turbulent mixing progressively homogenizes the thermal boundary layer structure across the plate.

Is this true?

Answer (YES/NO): YES